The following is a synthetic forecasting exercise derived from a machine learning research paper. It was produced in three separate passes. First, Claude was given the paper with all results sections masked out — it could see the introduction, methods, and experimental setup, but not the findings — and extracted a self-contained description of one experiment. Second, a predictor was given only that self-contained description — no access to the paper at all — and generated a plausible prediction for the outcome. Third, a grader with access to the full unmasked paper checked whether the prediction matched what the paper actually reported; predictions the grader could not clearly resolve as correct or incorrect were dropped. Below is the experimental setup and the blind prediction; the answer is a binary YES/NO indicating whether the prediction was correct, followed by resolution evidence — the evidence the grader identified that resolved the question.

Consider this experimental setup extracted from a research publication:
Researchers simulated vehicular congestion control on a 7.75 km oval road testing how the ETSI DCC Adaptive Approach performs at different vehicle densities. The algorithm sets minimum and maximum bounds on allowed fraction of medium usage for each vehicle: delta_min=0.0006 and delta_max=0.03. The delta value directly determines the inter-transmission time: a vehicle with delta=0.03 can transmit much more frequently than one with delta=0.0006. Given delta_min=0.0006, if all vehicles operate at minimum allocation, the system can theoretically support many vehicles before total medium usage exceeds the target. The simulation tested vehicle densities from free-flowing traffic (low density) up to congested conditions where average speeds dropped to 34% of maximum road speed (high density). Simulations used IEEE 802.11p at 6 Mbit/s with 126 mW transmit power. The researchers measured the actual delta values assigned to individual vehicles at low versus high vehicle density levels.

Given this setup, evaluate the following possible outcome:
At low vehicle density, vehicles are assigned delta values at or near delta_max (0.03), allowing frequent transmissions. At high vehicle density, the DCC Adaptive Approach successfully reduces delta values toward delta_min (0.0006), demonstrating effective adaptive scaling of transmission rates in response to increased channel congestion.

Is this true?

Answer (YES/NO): NO